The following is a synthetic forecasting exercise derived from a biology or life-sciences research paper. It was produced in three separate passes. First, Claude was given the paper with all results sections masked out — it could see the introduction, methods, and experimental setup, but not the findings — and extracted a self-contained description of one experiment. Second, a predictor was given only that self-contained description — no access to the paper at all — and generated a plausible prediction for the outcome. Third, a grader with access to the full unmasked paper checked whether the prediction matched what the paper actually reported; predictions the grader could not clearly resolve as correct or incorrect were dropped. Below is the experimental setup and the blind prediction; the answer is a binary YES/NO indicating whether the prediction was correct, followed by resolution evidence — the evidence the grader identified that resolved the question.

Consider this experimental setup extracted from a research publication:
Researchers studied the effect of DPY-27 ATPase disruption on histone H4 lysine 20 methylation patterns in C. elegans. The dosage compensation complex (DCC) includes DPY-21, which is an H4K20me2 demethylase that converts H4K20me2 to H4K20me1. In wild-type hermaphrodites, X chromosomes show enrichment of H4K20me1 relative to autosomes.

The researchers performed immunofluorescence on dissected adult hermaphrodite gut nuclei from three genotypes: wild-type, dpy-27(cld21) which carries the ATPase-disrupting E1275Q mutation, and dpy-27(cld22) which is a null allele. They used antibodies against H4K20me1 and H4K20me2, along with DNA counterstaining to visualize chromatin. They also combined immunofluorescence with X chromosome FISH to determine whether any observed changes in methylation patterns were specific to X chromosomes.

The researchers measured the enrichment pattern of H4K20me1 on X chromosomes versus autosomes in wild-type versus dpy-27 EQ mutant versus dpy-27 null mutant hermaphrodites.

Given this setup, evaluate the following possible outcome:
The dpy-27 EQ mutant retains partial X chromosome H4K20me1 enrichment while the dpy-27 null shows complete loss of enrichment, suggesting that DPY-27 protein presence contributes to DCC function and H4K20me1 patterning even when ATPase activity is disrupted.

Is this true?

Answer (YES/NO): NO